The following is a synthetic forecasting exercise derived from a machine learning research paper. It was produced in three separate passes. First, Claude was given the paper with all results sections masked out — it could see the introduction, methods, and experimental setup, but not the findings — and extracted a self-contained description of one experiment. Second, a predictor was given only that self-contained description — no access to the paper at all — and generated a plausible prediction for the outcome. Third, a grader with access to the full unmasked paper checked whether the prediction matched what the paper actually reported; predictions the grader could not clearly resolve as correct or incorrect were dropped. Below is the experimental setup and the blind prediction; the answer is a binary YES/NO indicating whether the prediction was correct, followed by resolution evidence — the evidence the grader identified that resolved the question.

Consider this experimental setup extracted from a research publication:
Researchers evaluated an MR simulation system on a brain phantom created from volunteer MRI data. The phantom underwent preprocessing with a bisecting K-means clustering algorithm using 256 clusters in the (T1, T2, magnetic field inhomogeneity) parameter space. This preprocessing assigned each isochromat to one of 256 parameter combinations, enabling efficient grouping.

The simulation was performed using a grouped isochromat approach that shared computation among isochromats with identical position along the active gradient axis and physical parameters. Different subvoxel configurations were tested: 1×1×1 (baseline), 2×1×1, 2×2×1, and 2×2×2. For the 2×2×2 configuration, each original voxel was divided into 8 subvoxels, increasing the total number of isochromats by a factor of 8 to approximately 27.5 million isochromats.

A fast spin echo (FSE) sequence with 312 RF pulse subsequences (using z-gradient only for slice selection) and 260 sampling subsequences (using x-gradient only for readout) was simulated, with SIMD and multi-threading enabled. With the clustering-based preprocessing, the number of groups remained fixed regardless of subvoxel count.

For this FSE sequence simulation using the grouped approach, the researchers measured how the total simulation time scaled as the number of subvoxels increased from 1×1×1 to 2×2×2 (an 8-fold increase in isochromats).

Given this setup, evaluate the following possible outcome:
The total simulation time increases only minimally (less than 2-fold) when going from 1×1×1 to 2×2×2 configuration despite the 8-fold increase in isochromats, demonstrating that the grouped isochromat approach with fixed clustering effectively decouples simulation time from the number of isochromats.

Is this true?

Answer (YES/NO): NO